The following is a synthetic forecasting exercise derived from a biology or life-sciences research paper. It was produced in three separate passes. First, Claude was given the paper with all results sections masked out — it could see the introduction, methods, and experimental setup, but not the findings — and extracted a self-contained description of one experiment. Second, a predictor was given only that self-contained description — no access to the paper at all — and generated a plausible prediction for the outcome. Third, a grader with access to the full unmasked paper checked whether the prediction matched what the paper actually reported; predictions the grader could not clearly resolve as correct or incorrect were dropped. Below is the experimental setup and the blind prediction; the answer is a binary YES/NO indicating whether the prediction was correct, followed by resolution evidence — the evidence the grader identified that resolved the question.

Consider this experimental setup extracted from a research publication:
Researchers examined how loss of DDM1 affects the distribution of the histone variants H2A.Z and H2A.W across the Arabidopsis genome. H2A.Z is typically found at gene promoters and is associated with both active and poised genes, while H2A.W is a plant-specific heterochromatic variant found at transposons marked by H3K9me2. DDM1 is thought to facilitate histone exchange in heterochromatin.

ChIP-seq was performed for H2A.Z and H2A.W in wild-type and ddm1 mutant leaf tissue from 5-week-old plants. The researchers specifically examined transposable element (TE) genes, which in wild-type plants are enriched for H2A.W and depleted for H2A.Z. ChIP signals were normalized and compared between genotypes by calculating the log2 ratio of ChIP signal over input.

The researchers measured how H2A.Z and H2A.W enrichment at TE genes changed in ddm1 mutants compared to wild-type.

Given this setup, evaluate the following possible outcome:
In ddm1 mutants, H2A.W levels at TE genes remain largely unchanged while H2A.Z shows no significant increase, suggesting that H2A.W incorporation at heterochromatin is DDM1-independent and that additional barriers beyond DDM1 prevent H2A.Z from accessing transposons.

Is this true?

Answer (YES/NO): NO